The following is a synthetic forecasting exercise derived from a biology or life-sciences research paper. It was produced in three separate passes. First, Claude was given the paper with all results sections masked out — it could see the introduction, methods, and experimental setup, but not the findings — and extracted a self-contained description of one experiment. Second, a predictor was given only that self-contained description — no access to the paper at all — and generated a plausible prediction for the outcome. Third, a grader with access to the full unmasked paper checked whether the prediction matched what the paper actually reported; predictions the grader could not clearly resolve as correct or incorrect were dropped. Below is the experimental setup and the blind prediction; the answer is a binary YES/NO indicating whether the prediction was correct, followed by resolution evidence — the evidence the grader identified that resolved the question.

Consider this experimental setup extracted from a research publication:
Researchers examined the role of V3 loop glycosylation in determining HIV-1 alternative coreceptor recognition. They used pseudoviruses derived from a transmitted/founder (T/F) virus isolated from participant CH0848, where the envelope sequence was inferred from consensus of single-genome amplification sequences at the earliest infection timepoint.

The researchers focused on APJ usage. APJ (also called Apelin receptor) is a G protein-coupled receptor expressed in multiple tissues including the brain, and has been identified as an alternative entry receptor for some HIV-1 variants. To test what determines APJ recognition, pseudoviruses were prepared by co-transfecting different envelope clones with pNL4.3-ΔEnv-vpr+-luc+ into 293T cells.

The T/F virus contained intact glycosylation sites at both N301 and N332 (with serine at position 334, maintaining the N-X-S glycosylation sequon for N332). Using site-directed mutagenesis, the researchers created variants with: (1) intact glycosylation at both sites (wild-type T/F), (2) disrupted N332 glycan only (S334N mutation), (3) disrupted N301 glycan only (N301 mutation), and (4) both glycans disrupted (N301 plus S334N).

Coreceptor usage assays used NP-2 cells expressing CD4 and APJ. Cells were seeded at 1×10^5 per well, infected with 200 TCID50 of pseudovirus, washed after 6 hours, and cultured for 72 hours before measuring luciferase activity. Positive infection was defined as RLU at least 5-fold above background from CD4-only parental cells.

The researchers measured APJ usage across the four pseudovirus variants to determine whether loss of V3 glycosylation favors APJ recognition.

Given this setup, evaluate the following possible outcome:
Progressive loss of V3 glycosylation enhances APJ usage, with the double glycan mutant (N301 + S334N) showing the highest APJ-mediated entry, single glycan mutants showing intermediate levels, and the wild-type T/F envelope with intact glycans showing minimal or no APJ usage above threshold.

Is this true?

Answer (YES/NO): NO